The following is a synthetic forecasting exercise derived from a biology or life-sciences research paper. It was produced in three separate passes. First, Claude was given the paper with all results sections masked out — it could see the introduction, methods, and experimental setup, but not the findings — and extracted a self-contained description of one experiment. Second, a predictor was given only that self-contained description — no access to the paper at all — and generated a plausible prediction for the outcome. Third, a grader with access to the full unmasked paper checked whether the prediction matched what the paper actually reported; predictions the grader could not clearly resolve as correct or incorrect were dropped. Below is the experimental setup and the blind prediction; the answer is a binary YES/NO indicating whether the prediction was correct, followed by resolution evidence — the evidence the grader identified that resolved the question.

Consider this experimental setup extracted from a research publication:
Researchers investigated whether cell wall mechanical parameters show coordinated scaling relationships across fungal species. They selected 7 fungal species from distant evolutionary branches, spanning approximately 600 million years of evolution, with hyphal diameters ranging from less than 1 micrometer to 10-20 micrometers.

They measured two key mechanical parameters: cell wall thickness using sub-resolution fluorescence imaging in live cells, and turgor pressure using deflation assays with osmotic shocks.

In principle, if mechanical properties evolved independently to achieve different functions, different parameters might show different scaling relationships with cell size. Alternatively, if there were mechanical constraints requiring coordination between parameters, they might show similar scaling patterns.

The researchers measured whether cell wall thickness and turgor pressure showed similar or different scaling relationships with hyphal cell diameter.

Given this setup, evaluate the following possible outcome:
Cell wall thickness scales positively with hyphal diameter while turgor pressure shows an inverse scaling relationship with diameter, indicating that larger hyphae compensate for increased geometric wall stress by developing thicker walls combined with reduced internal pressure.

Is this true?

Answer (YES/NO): NO